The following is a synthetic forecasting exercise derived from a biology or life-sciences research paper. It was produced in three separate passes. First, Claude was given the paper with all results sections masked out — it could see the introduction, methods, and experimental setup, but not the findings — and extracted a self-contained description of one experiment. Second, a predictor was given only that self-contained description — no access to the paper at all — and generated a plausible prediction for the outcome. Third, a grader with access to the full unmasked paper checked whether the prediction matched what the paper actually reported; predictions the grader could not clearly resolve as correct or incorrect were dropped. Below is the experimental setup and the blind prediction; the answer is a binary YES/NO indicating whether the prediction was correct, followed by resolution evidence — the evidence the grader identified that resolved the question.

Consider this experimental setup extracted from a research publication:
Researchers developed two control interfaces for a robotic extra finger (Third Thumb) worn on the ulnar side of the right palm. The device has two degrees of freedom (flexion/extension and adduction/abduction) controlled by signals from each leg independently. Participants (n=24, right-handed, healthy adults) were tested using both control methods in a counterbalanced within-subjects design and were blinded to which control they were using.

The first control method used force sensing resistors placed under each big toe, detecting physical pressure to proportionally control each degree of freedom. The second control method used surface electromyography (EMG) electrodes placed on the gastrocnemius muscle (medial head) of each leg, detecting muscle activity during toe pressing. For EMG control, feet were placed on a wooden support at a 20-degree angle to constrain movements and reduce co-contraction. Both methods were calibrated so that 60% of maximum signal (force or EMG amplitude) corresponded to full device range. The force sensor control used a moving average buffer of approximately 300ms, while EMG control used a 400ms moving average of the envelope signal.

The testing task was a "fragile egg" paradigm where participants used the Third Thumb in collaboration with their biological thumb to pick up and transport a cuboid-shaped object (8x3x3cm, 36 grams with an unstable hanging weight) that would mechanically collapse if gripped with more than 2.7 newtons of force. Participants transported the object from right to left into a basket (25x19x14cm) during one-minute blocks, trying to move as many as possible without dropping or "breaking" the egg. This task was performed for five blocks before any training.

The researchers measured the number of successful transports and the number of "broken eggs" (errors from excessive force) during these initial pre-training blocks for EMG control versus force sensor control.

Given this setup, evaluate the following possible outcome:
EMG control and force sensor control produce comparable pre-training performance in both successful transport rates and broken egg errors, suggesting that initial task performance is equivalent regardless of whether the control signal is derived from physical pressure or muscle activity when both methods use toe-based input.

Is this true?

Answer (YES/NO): NO